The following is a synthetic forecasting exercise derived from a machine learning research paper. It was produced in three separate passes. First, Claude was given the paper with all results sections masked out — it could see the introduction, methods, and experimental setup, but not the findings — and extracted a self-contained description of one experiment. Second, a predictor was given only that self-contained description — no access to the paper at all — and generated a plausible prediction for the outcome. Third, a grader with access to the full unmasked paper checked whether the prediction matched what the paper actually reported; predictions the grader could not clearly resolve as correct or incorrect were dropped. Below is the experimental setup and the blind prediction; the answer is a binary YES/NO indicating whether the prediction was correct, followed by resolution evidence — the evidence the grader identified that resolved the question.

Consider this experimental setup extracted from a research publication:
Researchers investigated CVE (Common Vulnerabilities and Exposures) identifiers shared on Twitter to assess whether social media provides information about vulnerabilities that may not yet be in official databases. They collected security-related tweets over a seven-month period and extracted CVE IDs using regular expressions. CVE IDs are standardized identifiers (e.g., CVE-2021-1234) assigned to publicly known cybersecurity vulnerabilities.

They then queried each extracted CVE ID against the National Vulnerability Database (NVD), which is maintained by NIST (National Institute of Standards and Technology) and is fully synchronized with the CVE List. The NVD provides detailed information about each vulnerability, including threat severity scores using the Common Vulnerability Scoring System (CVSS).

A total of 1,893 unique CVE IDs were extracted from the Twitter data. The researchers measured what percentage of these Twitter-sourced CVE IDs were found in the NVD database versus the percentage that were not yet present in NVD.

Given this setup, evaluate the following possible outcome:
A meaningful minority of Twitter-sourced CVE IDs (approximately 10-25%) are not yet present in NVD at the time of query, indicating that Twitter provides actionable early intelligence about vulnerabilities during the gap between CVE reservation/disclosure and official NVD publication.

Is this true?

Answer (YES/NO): NO